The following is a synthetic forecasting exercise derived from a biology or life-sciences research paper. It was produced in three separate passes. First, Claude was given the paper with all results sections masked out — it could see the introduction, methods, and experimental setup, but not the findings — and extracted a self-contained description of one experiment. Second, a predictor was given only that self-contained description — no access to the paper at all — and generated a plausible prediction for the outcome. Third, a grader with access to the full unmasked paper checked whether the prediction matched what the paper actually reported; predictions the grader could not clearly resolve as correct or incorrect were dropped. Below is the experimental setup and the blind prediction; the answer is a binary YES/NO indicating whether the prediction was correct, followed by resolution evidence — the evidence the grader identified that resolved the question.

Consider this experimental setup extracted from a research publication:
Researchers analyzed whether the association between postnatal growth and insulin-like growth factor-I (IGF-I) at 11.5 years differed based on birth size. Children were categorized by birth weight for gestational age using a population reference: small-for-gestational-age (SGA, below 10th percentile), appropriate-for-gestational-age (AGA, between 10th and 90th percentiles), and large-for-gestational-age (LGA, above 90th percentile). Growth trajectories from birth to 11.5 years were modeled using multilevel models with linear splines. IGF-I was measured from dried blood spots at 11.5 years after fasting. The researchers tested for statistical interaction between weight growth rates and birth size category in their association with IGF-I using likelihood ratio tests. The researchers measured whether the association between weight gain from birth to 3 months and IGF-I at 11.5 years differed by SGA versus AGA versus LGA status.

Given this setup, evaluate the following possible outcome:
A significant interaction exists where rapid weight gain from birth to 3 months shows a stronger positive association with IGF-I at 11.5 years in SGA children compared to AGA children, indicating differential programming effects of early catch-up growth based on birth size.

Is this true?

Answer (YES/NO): NO